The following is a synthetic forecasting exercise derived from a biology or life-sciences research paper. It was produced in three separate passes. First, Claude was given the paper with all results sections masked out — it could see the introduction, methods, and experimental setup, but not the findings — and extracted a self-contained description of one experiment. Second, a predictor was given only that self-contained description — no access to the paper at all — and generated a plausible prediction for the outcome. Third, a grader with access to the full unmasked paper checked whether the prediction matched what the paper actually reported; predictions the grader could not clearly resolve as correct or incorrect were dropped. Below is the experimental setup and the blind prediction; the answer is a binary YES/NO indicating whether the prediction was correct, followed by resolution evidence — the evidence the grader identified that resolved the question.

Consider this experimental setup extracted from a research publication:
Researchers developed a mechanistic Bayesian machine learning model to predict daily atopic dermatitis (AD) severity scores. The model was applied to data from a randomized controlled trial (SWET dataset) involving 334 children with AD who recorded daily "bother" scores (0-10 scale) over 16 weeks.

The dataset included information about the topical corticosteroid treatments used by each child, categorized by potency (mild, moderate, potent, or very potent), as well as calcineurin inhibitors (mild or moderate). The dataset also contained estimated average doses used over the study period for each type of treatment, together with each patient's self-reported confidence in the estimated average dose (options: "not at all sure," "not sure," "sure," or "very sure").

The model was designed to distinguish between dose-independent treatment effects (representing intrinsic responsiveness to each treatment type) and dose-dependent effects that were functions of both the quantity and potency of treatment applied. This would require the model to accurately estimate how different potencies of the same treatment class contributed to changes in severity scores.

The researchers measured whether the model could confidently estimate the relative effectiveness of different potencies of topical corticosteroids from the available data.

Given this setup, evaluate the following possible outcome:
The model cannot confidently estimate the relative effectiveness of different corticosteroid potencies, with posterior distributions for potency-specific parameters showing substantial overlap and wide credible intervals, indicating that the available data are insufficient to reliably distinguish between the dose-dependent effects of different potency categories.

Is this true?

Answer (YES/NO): YES